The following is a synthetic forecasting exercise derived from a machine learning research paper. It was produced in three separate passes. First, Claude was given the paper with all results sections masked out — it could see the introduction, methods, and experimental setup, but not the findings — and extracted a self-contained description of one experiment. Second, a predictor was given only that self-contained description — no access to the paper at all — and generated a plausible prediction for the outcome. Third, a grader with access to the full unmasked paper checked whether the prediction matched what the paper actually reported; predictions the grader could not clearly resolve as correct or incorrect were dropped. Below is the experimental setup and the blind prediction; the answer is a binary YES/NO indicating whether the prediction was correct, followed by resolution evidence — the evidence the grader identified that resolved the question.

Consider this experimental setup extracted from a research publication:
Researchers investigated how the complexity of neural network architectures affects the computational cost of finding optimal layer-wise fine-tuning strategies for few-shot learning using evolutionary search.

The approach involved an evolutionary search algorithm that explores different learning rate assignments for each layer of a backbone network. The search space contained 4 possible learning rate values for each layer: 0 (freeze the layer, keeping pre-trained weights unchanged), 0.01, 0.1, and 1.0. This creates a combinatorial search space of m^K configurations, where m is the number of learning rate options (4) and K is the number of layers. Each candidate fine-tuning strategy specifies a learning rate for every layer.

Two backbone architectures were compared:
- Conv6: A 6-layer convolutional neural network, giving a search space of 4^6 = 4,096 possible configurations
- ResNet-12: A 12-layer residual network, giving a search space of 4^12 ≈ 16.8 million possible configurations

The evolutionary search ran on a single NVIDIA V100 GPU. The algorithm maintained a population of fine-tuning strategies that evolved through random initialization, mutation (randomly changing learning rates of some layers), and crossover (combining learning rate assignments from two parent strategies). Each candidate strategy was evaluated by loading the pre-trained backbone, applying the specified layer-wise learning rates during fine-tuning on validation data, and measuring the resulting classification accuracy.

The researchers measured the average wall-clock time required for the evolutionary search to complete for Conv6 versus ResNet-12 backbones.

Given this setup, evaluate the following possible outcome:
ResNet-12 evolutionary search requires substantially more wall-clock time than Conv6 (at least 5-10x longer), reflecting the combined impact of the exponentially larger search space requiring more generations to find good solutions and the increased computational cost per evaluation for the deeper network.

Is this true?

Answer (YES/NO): NO